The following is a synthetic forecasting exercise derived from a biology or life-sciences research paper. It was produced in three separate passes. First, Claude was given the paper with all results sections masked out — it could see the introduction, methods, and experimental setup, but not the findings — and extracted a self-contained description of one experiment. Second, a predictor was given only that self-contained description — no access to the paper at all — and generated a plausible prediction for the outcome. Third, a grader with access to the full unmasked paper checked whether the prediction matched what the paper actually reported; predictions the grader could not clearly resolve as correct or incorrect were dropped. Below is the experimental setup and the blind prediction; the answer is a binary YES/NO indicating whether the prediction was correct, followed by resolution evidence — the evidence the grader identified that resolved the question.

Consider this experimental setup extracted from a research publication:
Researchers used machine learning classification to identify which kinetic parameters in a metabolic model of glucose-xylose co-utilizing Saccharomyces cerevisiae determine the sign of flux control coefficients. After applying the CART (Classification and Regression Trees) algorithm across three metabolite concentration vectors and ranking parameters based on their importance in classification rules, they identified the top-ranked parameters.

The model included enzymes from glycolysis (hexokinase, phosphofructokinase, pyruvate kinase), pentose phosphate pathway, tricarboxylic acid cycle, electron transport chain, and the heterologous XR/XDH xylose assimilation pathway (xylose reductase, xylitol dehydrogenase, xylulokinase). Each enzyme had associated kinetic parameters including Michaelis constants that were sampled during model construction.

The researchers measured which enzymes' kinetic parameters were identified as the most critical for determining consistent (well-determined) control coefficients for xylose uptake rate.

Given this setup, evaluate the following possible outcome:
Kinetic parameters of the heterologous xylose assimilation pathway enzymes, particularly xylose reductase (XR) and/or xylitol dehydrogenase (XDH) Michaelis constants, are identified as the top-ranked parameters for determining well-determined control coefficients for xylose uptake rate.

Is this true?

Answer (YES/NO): NO